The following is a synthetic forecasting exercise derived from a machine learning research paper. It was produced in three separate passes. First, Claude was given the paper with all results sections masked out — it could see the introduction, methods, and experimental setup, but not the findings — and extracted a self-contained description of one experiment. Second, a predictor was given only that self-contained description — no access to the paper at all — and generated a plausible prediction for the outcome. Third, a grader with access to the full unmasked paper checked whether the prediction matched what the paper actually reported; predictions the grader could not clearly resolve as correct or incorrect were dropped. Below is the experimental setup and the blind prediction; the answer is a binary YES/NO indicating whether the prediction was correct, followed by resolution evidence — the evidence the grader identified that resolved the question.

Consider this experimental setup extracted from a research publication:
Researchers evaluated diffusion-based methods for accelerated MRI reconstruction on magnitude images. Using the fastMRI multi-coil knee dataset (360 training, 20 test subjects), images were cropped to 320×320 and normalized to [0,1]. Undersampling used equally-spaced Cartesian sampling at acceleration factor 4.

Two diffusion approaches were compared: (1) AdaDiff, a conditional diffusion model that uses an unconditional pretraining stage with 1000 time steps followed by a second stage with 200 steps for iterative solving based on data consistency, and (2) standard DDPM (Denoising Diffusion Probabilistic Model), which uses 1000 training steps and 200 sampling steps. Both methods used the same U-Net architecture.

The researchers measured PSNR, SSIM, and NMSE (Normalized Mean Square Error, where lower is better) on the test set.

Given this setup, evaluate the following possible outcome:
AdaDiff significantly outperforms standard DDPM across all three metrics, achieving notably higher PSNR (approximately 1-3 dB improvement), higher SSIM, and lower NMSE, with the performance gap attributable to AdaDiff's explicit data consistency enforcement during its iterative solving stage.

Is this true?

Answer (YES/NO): NO